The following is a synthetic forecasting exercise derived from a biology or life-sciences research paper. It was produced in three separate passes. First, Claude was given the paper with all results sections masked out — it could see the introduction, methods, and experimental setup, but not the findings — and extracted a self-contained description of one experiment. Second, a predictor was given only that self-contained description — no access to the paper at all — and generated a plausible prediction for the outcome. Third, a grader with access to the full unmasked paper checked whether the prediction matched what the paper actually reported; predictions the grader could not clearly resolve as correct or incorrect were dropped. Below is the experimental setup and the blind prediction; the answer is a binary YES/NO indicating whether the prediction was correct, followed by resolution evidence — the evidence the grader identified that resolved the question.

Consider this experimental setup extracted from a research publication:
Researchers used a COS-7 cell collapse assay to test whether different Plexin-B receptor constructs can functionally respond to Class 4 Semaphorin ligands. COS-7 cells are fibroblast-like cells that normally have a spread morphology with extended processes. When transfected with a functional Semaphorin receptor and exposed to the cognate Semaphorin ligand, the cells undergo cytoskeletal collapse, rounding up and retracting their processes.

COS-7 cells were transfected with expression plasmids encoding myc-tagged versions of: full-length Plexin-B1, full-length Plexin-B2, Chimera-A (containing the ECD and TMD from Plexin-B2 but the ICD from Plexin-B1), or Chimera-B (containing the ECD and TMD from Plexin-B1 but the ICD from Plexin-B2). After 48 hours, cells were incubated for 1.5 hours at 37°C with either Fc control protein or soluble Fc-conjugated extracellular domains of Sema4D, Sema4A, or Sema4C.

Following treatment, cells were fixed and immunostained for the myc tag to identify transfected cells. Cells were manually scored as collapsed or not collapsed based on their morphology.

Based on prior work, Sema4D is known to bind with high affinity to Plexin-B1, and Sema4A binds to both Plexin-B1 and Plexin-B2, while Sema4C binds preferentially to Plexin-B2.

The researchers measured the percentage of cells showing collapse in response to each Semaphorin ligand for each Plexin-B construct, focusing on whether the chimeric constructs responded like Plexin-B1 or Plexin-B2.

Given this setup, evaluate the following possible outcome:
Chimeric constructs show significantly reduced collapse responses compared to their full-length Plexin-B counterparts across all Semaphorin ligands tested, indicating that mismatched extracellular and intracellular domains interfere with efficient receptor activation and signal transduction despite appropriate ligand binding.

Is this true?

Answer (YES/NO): NO